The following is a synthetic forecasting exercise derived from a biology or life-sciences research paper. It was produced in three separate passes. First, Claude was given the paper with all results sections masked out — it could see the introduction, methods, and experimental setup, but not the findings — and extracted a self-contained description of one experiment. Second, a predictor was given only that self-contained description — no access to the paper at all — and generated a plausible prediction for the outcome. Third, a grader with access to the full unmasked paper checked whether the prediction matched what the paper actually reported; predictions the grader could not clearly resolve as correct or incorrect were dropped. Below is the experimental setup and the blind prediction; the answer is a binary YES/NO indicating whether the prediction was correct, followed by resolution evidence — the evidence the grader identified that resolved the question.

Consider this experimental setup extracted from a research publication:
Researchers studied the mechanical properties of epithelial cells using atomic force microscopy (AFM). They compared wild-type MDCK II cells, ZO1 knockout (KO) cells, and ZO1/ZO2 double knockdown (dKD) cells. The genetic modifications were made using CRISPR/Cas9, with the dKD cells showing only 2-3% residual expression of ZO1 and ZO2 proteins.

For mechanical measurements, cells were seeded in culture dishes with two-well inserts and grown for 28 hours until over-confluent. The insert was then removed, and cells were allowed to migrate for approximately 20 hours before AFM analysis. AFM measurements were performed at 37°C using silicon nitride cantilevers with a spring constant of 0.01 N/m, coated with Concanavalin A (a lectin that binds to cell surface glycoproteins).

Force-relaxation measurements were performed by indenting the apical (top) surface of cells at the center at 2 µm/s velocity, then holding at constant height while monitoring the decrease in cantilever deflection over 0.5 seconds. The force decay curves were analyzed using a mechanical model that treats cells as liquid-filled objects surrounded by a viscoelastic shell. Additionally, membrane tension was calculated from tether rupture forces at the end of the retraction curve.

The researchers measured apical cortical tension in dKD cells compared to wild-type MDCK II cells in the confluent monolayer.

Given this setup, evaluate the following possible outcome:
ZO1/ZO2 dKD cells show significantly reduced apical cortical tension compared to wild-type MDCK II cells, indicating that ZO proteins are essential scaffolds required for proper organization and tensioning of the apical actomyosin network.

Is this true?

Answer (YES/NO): NO